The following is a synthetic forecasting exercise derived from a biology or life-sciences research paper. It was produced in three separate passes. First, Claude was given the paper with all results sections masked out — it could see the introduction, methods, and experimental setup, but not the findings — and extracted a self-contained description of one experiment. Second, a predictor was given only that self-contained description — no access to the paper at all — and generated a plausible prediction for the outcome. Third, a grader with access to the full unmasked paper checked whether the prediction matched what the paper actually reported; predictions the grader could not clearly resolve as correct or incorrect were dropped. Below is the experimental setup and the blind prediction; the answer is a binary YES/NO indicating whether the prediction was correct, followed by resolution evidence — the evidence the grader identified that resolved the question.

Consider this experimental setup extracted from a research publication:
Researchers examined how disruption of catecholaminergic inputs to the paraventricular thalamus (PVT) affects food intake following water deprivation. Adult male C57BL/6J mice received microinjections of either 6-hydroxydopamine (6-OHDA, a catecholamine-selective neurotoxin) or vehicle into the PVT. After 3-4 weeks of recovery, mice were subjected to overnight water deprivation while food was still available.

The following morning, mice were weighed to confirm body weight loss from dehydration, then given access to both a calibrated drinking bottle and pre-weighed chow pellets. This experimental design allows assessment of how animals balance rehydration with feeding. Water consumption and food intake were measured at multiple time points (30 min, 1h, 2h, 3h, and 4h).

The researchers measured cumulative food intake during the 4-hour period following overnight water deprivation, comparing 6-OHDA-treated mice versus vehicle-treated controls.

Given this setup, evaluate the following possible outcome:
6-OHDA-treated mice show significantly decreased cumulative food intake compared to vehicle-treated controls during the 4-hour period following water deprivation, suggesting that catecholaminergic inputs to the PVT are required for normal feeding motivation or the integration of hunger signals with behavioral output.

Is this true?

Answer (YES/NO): NO